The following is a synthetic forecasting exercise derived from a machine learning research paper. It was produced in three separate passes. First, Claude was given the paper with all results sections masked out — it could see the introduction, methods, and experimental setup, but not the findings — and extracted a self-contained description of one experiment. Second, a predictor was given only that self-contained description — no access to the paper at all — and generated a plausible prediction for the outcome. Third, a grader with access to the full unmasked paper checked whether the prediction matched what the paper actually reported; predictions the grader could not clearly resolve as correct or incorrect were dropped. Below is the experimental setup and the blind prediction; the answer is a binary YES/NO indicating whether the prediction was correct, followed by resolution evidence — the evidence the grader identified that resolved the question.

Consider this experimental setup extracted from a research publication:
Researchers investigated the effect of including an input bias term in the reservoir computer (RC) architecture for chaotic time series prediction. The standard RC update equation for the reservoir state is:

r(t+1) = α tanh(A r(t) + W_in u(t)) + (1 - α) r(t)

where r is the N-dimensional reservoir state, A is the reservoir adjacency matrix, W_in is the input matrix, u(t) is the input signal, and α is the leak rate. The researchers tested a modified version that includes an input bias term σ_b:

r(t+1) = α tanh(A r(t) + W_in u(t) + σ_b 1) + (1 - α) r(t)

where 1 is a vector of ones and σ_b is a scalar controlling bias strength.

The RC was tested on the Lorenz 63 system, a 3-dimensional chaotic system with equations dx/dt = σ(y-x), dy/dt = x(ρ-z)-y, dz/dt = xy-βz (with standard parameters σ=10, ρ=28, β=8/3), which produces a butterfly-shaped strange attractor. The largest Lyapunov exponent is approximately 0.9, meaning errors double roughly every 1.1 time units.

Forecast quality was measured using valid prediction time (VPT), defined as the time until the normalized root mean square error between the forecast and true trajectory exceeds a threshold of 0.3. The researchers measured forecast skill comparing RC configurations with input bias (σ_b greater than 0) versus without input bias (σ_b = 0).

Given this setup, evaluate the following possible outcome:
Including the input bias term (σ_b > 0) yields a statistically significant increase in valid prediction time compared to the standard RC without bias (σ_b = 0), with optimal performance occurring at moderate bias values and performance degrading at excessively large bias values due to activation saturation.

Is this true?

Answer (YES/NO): NO